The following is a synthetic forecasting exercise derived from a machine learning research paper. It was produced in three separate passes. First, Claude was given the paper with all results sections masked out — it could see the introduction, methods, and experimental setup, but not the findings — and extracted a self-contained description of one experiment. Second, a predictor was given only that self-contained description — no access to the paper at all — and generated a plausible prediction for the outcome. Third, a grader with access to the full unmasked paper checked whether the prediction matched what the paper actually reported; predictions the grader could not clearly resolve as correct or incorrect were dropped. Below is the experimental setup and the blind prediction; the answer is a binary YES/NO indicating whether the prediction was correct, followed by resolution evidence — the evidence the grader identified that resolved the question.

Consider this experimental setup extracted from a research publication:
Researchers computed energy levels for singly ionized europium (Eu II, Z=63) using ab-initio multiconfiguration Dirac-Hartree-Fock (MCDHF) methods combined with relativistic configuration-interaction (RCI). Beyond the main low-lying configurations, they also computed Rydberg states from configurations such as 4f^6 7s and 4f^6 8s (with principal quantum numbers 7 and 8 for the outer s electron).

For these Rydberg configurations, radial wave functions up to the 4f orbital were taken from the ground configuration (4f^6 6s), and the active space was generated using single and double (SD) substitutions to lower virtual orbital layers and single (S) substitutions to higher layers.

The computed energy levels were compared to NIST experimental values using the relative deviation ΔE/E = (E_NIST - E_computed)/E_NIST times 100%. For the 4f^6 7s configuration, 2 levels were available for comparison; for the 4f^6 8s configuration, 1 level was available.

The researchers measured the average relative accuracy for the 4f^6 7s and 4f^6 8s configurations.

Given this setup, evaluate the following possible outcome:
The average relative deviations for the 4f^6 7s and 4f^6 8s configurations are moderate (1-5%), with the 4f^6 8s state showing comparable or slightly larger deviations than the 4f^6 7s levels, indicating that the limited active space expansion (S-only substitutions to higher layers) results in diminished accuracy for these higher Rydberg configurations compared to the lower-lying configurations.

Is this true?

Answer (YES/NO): NO